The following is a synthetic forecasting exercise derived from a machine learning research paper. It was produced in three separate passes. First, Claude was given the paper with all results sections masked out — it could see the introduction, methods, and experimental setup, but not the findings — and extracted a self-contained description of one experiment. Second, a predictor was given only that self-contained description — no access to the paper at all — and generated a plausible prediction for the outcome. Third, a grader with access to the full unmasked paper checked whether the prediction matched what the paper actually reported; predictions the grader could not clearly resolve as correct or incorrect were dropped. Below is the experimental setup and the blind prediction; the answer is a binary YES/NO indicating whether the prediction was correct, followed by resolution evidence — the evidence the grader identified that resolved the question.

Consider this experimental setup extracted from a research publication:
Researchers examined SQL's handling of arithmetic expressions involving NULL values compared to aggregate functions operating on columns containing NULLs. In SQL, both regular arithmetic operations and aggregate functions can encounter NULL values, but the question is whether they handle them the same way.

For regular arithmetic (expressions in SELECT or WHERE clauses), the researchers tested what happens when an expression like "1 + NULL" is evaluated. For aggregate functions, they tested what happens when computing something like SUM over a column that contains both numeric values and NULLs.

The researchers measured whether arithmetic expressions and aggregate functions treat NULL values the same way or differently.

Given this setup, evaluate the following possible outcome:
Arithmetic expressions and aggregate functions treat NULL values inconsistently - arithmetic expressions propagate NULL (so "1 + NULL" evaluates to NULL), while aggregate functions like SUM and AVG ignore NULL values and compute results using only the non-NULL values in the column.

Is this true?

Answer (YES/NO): YES